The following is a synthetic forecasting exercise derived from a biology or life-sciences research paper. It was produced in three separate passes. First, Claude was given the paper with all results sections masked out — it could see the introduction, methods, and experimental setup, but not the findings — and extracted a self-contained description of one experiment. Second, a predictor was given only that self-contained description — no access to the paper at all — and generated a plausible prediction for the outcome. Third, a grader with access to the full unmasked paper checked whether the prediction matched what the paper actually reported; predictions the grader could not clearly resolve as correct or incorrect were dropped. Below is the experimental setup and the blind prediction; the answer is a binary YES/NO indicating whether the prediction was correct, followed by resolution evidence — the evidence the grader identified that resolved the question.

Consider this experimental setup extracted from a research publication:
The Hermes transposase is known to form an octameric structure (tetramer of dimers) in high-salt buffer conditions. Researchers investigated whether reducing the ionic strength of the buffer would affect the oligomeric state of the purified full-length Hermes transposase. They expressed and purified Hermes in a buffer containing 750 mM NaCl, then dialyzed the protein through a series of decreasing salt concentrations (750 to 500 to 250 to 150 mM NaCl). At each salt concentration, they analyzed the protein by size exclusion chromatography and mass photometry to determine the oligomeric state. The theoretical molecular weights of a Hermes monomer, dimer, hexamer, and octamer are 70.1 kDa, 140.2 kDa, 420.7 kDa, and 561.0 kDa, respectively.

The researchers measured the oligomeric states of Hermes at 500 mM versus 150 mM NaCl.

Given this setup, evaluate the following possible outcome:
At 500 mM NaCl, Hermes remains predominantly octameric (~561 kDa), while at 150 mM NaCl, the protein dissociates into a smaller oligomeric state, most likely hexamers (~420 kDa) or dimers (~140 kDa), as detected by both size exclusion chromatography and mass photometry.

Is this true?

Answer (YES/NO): YES